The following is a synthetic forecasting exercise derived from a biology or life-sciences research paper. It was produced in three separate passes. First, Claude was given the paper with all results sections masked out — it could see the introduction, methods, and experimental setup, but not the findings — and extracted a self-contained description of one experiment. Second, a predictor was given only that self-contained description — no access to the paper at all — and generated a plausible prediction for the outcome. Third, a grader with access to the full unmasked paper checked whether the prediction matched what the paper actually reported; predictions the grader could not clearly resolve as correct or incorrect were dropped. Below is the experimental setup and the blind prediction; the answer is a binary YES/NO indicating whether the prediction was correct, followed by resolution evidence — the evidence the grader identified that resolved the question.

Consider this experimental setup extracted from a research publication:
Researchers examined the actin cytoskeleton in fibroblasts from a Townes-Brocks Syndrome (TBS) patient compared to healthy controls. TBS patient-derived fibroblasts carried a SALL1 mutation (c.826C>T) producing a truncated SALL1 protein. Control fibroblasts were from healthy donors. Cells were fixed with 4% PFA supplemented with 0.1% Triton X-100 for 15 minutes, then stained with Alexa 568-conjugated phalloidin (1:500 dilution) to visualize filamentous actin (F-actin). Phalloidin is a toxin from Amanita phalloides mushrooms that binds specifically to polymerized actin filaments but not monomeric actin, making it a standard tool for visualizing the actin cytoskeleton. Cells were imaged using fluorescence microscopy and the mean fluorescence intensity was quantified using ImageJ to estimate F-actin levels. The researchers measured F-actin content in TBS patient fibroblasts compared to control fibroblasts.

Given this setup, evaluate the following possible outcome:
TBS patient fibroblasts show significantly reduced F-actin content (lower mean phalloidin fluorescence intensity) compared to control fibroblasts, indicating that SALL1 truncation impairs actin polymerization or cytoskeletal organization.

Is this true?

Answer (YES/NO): YES